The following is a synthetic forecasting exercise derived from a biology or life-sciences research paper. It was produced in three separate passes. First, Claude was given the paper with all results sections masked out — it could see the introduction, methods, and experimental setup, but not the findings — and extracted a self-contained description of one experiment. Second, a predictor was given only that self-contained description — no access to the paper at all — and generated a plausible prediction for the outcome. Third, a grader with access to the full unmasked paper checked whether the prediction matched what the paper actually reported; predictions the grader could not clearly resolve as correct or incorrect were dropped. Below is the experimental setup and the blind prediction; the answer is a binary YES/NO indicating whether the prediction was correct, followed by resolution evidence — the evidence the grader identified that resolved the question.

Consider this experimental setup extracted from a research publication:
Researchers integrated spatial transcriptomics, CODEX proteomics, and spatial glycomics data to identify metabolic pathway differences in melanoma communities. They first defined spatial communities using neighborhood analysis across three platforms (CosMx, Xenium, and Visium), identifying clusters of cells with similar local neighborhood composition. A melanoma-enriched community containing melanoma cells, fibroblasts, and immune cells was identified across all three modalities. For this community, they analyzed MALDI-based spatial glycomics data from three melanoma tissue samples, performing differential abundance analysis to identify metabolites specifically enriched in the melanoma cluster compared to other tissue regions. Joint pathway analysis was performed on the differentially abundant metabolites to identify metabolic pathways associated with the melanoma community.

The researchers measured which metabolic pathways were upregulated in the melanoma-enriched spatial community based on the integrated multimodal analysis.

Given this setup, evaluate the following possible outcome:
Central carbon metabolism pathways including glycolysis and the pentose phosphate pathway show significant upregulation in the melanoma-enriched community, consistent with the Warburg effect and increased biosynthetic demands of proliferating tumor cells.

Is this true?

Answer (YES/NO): NO